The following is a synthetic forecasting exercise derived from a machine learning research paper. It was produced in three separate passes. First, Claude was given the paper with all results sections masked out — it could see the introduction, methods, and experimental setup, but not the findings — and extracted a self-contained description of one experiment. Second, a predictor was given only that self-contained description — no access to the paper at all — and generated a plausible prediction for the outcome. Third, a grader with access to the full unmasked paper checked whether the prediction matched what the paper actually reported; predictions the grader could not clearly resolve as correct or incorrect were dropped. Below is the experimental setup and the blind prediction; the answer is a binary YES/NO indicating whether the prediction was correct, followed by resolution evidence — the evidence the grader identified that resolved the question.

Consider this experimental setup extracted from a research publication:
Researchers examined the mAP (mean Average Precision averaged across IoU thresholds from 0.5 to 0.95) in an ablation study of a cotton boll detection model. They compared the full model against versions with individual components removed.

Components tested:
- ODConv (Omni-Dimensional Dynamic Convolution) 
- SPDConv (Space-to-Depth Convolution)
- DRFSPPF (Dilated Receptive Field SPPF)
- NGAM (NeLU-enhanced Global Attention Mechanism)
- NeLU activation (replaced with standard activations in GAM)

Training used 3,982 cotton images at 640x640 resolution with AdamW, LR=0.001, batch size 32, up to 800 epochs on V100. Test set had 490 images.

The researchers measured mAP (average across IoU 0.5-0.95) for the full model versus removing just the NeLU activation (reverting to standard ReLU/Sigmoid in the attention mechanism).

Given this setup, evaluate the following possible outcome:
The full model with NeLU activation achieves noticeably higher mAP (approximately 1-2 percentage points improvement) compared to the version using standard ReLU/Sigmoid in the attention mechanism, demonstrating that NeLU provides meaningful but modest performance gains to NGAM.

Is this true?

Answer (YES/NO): NO